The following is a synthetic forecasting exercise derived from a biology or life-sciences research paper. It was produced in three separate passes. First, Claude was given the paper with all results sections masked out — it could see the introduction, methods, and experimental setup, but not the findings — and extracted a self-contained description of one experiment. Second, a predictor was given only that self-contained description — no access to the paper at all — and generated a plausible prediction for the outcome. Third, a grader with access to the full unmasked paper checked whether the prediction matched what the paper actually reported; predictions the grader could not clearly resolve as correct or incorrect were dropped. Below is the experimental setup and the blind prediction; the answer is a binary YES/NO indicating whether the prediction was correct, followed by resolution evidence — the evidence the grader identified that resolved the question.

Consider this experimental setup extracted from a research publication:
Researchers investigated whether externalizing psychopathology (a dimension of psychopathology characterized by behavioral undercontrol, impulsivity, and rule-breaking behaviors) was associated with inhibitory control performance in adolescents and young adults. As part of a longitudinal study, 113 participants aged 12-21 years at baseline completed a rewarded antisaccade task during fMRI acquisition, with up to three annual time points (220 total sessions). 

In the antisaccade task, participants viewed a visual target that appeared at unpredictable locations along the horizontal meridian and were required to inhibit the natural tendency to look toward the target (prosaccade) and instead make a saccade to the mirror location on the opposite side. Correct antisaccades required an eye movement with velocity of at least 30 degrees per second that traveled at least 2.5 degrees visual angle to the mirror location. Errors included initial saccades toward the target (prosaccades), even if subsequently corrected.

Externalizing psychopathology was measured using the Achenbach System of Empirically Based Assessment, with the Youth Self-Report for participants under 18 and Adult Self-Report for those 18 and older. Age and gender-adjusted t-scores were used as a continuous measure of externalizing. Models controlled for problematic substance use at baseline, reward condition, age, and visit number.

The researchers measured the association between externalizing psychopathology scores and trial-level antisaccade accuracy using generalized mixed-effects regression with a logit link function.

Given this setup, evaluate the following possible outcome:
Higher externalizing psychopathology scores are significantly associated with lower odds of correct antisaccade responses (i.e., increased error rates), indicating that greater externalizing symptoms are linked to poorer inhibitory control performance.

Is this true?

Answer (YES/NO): YES